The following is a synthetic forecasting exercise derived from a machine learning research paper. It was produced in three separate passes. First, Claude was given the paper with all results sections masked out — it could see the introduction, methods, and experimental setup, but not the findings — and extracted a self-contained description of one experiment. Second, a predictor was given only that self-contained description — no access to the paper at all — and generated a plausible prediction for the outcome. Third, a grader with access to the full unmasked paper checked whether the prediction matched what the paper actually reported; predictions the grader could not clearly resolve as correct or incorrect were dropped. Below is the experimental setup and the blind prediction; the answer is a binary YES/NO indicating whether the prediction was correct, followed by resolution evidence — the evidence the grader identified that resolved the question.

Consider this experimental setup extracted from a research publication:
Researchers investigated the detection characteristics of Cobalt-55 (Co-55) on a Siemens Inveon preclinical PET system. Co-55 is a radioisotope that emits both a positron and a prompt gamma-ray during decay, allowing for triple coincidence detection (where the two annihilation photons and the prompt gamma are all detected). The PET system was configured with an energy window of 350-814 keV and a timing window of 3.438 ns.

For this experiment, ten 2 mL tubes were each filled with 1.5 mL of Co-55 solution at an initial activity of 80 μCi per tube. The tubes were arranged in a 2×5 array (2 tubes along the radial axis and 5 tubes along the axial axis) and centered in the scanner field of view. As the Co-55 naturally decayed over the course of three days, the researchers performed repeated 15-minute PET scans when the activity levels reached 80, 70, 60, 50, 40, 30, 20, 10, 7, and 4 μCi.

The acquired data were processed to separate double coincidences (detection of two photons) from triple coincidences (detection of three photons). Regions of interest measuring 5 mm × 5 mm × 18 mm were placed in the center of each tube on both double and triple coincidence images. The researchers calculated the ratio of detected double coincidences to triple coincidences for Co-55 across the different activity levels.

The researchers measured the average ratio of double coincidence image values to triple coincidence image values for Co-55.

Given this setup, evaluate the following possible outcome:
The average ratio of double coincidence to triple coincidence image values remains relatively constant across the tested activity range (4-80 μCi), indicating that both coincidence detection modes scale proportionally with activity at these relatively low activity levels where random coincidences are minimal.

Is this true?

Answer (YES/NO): YES